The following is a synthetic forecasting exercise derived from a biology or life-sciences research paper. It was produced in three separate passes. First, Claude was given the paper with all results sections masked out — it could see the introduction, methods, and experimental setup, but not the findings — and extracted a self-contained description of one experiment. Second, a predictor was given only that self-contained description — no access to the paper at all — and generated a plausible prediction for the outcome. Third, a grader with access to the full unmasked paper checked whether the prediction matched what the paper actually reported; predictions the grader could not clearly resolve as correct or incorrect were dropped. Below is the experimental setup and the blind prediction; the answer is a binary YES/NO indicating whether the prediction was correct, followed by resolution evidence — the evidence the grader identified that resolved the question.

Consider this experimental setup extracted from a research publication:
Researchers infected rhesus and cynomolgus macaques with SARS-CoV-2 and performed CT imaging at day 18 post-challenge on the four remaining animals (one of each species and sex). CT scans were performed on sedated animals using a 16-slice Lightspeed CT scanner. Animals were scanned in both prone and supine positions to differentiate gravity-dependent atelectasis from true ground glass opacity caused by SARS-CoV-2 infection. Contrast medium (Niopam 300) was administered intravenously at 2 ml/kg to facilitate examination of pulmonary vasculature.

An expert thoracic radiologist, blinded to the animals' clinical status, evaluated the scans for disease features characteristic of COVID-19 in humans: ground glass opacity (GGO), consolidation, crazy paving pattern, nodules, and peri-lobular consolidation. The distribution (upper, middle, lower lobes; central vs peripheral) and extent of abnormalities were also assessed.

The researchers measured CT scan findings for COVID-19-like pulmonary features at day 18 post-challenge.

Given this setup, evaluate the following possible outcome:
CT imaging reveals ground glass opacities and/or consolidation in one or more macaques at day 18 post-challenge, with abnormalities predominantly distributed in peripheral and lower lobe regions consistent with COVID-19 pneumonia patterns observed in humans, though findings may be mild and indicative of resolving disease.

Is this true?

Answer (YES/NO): YES